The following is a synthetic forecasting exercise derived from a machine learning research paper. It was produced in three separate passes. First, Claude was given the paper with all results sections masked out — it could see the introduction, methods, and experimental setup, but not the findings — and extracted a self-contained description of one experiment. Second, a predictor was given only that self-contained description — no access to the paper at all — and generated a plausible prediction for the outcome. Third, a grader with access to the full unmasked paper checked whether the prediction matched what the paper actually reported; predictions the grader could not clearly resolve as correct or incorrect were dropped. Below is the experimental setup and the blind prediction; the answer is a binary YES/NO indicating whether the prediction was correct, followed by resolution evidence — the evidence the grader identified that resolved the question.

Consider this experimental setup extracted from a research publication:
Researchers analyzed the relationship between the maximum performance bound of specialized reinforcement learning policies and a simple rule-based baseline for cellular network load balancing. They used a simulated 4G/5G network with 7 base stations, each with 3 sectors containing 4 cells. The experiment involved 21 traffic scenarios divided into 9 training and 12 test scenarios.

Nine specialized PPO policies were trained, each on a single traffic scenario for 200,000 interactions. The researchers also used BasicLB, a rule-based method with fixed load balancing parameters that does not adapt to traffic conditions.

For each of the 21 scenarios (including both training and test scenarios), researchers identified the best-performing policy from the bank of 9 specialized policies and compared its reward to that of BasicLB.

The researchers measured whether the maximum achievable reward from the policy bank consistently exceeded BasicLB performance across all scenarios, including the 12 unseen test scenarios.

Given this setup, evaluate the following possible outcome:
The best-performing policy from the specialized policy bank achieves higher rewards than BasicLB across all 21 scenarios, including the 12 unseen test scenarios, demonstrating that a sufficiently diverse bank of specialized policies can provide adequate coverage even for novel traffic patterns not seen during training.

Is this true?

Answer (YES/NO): YES